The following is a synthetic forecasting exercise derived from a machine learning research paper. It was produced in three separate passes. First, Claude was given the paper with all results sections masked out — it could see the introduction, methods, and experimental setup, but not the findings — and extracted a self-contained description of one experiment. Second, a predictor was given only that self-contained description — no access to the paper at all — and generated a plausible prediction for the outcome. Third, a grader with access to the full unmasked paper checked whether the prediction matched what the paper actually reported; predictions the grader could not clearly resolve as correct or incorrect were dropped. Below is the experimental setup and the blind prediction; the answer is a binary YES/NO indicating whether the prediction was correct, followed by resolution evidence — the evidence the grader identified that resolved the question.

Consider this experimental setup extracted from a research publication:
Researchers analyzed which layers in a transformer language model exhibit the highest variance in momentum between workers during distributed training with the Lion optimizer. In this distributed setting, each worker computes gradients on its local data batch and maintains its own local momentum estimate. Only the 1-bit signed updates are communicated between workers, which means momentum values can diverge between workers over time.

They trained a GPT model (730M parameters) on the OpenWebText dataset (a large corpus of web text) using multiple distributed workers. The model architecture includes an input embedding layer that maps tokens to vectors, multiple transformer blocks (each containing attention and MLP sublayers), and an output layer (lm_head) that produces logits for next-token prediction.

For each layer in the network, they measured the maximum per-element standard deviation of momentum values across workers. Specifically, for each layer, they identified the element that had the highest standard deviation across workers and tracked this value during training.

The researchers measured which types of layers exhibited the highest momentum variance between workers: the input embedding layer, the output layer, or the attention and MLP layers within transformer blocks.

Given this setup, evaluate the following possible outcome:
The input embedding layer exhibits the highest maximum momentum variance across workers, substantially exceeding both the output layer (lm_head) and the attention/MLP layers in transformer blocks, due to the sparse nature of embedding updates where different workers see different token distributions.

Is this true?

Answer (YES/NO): NO